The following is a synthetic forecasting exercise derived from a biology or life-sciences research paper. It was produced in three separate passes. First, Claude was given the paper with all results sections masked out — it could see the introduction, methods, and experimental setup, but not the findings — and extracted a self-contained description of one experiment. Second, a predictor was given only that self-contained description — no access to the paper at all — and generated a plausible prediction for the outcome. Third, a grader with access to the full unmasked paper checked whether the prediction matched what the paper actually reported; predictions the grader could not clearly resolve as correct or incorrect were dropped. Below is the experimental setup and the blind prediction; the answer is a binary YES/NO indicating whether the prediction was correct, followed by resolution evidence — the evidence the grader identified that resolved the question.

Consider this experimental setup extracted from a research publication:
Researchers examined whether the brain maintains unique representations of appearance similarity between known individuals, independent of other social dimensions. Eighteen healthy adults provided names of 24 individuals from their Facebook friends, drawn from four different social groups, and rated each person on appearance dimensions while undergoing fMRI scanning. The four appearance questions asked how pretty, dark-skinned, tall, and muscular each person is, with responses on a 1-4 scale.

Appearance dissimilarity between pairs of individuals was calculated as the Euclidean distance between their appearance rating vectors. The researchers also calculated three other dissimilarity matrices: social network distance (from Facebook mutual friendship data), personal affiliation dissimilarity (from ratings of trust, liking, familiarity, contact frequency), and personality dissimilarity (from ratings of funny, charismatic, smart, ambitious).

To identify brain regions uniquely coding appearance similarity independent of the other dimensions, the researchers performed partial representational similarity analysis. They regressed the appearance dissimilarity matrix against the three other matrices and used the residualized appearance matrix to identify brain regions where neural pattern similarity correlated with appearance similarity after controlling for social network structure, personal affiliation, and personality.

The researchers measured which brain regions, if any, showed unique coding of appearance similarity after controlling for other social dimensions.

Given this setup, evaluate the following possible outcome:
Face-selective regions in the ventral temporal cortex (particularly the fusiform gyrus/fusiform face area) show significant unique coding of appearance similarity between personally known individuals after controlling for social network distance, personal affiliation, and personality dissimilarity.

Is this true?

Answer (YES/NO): NO